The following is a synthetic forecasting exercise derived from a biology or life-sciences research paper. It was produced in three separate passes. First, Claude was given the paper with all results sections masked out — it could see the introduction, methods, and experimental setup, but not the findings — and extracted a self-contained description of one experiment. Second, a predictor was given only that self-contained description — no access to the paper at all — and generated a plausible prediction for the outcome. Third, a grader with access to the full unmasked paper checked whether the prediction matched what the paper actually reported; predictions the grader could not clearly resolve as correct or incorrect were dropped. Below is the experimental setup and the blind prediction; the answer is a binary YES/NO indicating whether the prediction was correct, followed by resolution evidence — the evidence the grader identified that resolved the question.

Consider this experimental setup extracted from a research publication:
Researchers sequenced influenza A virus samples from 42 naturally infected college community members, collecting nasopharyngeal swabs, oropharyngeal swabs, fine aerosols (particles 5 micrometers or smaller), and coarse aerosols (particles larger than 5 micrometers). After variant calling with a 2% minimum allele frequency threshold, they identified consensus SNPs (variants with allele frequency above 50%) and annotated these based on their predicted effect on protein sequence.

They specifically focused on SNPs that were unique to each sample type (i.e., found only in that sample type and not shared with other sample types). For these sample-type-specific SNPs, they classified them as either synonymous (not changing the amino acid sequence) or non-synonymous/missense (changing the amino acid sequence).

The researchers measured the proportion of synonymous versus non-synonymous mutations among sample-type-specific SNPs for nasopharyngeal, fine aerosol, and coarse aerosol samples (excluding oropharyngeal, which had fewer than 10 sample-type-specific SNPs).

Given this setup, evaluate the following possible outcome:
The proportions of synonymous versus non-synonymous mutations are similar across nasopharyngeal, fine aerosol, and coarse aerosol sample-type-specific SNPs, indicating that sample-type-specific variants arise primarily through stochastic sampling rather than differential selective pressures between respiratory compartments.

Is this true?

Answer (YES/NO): YES